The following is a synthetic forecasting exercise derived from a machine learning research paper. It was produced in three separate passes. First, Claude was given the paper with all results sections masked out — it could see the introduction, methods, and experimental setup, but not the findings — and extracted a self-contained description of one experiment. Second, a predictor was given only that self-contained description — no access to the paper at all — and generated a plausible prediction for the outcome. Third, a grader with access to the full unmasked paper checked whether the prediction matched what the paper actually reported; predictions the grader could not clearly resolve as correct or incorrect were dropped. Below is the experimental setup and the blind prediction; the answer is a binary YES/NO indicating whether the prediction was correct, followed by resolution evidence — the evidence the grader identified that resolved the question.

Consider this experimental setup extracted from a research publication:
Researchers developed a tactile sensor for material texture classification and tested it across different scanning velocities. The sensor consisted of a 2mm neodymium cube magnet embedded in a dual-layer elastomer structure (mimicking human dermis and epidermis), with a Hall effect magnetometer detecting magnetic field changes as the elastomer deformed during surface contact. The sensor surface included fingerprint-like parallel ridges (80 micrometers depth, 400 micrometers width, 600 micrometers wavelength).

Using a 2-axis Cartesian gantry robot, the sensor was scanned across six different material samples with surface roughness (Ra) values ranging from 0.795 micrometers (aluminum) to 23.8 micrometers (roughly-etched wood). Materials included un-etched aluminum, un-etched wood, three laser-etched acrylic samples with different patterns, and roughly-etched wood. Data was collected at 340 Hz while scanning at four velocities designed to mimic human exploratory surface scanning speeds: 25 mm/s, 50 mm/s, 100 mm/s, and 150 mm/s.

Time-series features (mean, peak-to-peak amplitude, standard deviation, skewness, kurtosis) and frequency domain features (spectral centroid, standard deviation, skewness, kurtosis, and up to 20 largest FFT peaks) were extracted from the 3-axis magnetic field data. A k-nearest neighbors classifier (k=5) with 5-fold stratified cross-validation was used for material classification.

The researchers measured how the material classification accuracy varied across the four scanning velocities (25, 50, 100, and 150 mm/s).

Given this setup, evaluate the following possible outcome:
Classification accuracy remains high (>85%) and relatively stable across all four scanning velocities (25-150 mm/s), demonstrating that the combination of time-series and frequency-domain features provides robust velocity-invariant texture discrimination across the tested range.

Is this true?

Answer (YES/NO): NO